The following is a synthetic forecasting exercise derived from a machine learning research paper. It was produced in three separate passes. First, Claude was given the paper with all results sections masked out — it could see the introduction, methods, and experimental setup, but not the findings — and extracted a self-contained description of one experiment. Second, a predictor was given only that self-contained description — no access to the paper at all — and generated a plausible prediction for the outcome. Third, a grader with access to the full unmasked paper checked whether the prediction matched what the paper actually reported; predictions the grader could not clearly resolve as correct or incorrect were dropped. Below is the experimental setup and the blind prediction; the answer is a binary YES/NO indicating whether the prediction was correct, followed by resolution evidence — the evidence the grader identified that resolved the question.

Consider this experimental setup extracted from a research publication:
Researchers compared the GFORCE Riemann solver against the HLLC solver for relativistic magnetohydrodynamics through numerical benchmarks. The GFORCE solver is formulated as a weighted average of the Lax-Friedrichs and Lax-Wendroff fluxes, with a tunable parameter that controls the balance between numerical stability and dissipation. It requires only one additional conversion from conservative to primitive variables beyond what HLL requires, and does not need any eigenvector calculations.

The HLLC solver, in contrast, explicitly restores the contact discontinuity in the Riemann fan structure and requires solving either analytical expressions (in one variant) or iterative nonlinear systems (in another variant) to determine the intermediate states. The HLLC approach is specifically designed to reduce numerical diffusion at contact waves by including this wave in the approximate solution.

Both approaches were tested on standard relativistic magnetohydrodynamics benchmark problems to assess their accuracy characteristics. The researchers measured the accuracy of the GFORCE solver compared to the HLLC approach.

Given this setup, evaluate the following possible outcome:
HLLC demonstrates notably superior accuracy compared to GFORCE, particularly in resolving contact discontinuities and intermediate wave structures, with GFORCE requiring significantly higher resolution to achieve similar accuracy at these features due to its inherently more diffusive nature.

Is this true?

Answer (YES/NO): NO